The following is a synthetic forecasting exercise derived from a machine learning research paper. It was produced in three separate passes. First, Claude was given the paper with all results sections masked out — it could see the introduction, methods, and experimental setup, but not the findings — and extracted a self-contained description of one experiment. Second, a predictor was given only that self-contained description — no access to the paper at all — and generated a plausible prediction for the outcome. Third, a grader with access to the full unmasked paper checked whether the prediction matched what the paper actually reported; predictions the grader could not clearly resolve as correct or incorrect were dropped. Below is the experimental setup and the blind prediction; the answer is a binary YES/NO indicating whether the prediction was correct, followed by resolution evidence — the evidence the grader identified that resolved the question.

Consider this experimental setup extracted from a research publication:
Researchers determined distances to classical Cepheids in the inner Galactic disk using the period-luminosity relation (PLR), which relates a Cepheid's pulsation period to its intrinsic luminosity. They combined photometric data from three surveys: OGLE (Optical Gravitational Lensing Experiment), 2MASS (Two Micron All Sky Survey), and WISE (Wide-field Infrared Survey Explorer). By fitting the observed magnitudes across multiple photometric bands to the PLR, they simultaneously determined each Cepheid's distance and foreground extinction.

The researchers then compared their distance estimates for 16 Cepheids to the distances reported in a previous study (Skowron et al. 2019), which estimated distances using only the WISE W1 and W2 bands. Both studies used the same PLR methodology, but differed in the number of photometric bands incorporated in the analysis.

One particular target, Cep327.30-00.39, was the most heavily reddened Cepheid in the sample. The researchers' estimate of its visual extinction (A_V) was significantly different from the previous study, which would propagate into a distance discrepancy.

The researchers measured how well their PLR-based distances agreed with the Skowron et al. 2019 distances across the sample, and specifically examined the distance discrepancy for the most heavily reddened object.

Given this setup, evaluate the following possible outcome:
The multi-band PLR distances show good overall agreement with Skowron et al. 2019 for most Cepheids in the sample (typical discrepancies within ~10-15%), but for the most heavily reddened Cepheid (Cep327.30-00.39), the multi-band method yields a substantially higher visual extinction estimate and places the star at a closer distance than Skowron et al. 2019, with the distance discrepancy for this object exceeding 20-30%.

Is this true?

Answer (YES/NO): YES